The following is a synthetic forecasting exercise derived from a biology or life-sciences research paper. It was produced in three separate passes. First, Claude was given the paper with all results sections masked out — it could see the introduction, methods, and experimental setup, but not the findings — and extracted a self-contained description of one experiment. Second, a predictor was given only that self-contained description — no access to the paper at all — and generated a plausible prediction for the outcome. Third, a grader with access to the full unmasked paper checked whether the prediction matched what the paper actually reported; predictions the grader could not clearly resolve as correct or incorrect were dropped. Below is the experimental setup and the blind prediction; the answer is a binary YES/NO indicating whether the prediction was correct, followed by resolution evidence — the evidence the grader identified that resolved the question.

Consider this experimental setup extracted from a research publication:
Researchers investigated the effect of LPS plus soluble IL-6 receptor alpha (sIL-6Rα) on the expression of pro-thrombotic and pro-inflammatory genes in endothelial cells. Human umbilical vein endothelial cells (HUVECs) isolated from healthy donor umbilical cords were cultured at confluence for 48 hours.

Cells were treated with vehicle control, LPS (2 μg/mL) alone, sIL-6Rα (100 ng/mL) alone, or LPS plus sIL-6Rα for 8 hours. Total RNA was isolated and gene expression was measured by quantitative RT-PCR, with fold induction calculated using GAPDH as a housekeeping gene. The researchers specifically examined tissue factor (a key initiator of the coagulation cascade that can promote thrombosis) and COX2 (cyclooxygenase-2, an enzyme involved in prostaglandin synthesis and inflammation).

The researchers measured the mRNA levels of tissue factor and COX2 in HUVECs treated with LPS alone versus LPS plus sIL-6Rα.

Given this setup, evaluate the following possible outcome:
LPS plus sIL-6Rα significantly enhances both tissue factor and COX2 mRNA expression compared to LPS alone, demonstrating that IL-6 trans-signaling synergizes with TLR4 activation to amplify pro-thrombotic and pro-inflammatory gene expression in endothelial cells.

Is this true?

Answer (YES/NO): YES